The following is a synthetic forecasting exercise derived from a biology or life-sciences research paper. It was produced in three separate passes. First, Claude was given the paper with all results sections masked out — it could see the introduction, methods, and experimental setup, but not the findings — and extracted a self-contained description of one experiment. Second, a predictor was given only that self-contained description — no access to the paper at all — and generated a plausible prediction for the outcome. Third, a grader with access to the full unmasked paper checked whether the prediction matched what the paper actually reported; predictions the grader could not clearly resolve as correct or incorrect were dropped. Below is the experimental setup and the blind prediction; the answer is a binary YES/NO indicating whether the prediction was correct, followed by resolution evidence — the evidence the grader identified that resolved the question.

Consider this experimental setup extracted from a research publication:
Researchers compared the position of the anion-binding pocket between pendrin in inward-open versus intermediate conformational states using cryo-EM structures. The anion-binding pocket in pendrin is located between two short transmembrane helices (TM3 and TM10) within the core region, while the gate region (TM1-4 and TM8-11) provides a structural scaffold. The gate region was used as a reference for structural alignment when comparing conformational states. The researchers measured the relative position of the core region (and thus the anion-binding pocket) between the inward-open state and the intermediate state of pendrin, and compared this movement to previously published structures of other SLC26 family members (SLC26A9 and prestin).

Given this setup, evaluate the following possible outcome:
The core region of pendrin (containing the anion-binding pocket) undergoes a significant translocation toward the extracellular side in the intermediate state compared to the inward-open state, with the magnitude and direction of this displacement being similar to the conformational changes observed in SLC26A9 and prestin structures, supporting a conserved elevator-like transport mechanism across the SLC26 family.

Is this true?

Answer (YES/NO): NO